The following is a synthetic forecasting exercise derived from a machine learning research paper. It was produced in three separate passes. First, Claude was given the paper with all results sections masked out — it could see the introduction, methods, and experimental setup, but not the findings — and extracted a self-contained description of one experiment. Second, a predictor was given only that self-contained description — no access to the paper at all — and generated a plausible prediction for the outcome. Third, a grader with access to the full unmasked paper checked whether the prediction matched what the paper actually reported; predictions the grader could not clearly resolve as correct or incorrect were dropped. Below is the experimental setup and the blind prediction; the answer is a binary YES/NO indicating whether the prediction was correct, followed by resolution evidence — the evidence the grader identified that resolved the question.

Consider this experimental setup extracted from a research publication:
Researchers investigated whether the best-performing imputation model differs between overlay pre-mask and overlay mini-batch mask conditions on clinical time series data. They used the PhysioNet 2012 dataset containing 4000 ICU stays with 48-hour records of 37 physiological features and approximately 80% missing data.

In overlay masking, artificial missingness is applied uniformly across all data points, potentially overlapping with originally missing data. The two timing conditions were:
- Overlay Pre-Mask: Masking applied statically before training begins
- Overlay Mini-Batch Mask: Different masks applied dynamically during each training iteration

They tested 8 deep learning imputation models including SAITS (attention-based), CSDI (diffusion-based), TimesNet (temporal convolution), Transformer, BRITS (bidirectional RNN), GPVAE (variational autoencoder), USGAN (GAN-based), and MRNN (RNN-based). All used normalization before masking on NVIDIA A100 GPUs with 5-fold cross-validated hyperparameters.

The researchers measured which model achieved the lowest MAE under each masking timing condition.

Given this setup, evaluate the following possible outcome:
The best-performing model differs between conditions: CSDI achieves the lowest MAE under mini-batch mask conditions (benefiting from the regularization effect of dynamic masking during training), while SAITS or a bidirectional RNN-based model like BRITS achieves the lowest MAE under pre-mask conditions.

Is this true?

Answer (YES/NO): NO